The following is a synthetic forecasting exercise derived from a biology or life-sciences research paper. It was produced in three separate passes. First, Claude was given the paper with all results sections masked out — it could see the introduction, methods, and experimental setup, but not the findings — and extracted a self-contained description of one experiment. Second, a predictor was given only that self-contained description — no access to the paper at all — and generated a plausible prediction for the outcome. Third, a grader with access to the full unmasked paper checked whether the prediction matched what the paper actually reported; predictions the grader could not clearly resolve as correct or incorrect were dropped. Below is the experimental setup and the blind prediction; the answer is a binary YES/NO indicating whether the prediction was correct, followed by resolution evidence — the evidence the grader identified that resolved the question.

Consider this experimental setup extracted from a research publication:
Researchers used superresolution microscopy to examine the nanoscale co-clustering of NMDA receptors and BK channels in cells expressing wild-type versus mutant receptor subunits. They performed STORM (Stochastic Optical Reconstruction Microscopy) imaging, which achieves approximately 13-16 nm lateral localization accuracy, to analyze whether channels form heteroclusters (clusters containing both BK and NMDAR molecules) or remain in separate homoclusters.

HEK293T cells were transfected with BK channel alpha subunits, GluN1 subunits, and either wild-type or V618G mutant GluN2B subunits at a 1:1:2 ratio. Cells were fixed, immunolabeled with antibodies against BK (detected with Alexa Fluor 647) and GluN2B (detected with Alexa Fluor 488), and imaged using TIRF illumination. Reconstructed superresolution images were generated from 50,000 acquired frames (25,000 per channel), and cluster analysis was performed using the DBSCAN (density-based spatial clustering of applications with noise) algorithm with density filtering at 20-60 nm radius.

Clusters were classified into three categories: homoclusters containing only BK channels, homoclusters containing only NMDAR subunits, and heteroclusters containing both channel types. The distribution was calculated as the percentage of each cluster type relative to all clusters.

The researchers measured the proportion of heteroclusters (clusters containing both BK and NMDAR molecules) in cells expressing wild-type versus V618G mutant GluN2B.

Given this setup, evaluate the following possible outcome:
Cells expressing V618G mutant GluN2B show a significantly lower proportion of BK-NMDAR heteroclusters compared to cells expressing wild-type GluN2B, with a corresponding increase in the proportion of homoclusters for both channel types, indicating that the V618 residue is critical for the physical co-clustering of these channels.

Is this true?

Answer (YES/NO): NO